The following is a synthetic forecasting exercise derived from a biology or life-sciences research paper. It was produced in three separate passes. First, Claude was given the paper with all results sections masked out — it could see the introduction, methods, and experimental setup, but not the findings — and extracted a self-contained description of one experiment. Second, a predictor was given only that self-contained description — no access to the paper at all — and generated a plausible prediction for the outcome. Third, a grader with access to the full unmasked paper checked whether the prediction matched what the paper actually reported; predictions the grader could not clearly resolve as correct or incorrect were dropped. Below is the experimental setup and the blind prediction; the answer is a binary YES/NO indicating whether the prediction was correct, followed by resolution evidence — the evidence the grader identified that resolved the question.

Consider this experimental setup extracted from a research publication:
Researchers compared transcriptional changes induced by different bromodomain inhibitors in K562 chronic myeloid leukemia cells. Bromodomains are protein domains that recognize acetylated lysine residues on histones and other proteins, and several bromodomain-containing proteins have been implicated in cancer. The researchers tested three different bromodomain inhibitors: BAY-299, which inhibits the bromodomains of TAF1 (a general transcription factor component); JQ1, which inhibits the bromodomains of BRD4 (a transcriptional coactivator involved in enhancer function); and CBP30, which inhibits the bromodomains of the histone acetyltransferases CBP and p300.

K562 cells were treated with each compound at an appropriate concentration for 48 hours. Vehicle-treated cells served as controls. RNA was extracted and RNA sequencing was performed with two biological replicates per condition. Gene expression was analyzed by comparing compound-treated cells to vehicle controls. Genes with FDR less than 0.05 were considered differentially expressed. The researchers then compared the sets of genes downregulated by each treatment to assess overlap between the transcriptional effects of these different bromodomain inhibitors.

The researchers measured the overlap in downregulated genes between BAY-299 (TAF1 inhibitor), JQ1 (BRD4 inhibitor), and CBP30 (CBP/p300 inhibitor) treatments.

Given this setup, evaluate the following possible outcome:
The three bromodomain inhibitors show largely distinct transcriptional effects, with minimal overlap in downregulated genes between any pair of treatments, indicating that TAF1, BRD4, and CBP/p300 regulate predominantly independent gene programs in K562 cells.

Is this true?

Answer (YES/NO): NO